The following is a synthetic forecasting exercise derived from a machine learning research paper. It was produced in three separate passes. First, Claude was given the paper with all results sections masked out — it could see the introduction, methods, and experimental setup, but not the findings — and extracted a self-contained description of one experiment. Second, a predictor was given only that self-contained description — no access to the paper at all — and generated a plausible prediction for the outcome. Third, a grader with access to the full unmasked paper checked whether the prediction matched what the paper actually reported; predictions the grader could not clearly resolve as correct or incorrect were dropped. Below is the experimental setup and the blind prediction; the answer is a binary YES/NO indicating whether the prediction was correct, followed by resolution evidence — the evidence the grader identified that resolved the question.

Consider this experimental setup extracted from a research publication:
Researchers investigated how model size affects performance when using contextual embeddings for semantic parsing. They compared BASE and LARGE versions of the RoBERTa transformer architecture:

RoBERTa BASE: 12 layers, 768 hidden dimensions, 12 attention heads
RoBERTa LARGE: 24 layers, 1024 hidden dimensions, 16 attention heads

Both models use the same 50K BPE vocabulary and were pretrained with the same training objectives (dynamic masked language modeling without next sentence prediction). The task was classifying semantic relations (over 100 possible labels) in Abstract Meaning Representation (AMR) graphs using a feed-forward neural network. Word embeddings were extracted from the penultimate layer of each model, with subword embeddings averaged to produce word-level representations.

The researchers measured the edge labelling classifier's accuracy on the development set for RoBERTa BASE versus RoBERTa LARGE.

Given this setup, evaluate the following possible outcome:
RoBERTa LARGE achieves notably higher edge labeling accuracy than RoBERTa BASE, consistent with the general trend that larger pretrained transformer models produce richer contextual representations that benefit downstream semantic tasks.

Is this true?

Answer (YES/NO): NO